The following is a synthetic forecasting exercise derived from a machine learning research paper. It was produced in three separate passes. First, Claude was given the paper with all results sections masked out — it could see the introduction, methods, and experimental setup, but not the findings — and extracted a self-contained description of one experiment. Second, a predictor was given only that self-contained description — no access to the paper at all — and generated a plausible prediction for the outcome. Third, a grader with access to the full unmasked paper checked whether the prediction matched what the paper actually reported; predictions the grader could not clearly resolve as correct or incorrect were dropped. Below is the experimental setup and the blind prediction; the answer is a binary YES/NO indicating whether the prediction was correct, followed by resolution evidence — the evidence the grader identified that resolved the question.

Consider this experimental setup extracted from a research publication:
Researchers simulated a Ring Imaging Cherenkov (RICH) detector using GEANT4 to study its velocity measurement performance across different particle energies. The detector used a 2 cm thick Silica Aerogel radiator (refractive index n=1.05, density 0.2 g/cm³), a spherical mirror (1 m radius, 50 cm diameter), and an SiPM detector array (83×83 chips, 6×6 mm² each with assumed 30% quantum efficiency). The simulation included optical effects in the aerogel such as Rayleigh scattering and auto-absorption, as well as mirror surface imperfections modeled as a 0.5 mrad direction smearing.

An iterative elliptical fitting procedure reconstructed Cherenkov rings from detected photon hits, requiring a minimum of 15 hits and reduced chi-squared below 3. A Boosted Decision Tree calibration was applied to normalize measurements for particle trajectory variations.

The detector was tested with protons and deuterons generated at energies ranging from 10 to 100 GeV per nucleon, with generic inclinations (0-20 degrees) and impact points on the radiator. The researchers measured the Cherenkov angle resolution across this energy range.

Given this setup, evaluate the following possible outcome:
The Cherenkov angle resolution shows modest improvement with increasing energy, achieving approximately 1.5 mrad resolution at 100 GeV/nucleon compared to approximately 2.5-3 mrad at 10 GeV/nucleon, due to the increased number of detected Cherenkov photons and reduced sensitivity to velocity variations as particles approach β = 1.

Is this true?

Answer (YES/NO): NO